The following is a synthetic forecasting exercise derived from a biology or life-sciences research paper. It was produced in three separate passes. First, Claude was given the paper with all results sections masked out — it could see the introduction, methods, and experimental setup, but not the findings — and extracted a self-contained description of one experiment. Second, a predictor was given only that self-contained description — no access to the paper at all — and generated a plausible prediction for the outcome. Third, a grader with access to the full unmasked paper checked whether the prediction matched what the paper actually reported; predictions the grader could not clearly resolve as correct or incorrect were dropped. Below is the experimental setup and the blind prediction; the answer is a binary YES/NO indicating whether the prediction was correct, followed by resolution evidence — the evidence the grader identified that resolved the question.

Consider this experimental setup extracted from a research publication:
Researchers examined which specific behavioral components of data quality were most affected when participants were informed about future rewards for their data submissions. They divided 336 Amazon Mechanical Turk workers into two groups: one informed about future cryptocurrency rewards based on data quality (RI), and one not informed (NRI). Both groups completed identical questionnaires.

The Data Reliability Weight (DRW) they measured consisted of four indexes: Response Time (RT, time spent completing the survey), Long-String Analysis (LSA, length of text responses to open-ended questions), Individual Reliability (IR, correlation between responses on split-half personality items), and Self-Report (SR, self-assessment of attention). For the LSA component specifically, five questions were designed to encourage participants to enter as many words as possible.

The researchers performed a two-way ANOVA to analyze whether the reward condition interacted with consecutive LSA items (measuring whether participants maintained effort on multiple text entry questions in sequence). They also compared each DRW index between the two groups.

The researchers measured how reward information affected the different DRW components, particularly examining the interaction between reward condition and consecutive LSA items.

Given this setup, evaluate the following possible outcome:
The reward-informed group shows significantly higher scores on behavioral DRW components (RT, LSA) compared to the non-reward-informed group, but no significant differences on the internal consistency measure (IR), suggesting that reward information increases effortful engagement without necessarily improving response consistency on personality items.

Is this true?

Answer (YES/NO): YES